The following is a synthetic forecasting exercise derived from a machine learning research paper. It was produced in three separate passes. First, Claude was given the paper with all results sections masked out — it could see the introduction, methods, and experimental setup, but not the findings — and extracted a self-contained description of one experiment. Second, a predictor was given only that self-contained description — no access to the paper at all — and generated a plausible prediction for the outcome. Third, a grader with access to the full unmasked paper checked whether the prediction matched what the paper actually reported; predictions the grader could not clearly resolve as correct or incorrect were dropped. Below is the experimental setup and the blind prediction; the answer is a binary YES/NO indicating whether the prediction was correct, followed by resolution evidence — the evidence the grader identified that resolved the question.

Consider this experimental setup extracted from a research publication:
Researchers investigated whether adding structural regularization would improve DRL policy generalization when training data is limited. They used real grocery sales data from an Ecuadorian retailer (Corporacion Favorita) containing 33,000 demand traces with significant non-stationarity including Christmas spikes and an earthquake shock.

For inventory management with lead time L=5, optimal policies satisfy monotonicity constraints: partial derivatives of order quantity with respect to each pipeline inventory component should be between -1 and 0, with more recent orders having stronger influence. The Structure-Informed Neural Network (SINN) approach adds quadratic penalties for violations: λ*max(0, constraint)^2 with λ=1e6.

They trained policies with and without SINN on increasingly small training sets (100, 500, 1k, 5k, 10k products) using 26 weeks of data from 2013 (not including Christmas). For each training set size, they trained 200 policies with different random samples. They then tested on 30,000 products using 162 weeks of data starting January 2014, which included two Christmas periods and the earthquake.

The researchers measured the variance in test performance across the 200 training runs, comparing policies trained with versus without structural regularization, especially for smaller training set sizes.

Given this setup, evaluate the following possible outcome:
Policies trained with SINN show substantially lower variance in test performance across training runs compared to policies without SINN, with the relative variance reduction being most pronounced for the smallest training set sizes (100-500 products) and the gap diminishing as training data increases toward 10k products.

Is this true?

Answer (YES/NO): YES